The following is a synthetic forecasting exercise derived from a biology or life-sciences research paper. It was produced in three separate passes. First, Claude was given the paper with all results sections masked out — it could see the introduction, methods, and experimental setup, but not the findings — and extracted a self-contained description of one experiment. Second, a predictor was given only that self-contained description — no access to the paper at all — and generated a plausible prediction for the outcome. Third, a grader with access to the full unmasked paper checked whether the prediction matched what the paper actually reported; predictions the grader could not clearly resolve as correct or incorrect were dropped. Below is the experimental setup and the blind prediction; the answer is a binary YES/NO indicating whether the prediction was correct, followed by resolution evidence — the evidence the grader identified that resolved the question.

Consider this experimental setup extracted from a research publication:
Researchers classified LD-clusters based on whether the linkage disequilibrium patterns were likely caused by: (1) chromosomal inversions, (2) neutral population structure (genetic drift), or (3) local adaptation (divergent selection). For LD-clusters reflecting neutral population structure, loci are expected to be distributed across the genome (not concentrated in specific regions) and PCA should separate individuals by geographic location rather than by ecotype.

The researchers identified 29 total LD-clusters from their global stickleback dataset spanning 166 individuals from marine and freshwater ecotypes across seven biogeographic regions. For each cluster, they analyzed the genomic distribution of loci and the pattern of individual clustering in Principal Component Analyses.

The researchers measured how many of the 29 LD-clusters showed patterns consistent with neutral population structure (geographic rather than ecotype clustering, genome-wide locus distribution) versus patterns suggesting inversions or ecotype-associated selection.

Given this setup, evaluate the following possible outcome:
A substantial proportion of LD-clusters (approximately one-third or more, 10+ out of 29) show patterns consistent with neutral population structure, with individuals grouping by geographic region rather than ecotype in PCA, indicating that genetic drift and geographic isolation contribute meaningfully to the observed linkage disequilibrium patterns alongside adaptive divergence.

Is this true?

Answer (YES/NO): NO